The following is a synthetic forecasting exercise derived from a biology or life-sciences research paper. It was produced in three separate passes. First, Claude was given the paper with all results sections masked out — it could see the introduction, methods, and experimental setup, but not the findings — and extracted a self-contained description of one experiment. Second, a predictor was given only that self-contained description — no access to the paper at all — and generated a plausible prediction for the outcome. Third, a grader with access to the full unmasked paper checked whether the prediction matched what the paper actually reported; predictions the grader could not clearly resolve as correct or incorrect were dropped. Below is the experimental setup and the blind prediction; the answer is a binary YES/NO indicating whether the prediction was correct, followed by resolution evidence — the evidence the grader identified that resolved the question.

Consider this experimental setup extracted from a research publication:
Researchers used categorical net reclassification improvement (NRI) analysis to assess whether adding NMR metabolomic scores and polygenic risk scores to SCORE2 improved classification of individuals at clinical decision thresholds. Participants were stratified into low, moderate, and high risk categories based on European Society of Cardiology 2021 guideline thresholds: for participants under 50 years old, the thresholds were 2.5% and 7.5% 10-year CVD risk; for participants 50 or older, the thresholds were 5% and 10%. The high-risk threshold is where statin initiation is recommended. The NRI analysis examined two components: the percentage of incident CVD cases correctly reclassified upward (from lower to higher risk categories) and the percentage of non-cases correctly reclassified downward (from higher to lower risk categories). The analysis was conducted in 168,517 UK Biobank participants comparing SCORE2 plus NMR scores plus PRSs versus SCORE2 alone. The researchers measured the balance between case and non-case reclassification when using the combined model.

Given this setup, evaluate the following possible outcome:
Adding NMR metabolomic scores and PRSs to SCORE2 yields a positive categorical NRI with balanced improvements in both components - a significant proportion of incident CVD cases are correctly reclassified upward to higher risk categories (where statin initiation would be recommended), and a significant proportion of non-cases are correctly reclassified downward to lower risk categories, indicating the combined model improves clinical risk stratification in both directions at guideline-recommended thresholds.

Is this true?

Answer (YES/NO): NO